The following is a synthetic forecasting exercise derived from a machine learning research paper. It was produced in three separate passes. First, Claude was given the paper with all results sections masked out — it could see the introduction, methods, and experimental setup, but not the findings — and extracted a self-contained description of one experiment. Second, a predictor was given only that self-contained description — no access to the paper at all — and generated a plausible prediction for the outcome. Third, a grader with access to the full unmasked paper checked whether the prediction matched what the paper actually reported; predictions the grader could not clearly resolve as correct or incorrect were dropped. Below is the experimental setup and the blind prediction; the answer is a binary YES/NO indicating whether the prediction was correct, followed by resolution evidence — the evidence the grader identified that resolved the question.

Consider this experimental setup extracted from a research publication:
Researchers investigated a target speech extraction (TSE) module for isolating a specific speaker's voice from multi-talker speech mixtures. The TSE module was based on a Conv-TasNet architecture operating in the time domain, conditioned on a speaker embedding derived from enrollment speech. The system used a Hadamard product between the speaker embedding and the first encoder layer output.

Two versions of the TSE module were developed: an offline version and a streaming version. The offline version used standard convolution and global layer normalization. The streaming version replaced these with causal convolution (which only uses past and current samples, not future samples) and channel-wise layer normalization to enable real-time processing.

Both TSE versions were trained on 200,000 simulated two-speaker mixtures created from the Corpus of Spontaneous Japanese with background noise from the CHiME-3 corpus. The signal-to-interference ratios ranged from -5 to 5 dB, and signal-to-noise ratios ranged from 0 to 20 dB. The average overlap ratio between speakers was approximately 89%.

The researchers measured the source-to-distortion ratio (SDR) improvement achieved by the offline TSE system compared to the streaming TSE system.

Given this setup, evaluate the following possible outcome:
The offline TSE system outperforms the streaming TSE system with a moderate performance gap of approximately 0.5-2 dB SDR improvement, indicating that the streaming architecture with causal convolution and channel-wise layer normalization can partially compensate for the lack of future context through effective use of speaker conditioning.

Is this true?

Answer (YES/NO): NO